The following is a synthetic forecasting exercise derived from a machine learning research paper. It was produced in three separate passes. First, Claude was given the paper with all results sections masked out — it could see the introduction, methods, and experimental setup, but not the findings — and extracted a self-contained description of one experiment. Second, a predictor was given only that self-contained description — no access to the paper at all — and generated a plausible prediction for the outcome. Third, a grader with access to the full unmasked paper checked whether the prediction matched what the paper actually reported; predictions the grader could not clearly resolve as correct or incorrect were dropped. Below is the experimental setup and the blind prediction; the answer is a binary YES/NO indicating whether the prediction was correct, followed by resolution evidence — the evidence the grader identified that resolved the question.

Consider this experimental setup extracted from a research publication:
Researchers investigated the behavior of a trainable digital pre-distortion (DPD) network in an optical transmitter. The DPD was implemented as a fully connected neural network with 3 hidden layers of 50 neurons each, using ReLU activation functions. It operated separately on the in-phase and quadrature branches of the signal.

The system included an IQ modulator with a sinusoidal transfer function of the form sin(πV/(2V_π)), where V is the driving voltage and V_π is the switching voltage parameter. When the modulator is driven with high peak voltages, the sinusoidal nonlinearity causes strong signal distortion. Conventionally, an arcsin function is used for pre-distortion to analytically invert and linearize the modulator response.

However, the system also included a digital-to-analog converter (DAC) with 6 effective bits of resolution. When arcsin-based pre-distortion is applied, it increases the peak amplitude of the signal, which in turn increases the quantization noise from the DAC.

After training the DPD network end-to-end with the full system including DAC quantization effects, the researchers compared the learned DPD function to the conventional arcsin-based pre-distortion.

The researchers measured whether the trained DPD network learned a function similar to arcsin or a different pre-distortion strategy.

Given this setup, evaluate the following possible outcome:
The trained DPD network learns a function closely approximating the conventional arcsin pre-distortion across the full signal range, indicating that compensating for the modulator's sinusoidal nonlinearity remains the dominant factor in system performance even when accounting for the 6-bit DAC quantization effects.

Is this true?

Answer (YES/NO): NO